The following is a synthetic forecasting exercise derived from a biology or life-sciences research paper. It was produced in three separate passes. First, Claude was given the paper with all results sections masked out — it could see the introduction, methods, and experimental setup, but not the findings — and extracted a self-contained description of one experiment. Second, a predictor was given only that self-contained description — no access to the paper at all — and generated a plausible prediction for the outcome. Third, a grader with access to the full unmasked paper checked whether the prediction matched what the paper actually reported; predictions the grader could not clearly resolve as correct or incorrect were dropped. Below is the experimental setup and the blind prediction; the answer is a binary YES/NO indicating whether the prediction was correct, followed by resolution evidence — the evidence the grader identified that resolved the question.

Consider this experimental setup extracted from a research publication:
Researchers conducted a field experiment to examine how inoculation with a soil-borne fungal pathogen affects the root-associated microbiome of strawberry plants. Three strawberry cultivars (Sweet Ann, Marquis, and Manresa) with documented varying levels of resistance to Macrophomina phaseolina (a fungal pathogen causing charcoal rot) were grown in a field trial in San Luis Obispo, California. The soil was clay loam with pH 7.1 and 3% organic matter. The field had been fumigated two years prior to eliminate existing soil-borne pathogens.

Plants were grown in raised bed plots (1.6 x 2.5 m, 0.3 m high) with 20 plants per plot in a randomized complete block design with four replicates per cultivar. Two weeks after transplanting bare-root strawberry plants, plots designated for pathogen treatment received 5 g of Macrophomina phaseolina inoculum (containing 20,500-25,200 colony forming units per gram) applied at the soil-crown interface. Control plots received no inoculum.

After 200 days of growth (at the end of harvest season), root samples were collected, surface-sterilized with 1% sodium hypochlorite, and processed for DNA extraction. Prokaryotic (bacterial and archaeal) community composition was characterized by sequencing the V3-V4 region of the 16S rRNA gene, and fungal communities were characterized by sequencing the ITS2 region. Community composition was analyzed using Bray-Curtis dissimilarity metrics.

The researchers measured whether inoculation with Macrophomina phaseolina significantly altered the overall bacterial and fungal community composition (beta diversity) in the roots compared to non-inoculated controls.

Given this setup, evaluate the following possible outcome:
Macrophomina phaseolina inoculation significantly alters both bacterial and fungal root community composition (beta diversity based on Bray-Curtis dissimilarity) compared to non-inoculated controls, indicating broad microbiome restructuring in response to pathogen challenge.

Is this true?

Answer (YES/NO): NO